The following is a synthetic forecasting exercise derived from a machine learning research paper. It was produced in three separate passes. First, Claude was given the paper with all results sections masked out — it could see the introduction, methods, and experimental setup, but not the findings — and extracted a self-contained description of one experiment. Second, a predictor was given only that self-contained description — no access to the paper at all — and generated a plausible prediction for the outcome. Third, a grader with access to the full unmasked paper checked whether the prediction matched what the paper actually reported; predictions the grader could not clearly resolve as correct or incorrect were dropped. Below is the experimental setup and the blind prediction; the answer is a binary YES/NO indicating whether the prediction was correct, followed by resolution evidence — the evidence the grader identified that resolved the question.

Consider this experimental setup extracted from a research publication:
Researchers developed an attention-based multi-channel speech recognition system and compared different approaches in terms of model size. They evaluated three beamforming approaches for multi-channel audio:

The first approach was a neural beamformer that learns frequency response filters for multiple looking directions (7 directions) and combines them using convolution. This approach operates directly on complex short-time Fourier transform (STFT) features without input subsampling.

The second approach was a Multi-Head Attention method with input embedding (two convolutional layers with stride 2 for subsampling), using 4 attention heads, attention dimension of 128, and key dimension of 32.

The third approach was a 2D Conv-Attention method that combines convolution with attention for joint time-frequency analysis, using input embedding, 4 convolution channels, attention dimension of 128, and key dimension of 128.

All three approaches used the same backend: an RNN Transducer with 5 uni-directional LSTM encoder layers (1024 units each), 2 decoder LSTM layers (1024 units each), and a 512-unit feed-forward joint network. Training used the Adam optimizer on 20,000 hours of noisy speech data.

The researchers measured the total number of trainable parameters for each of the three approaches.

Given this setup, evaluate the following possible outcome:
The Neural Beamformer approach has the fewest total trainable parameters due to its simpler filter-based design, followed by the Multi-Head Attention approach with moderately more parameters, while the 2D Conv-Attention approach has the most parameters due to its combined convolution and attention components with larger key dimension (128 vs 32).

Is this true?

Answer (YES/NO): NO